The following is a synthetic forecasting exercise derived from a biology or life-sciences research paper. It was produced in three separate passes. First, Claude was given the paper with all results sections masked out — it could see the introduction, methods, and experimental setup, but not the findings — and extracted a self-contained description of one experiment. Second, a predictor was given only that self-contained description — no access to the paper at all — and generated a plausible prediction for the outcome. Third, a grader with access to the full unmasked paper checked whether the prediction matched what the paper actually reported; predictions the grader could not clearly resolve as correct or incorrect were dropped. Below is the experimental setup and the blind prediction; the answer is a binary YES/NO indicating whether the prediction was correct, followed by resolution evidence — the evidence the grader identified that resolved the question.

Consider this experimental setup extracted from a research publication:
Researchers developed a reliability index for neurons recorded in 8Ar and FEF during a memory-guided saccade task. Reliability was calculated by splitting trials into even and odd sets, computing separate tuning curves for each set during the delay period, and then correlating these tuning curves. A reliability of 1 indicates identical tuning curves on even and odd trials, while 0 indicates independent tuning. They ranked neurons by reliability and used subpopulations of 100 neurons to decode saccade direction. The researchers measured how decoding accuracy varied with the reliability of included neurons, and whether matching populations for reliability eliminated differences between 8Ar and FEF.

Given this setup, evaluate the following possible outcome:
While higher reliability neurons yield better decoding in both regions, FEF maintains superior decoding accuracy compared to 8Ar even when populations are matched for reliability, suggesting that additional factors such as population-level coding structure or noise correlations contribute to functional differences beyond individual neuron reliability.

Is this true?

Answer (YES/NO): YES